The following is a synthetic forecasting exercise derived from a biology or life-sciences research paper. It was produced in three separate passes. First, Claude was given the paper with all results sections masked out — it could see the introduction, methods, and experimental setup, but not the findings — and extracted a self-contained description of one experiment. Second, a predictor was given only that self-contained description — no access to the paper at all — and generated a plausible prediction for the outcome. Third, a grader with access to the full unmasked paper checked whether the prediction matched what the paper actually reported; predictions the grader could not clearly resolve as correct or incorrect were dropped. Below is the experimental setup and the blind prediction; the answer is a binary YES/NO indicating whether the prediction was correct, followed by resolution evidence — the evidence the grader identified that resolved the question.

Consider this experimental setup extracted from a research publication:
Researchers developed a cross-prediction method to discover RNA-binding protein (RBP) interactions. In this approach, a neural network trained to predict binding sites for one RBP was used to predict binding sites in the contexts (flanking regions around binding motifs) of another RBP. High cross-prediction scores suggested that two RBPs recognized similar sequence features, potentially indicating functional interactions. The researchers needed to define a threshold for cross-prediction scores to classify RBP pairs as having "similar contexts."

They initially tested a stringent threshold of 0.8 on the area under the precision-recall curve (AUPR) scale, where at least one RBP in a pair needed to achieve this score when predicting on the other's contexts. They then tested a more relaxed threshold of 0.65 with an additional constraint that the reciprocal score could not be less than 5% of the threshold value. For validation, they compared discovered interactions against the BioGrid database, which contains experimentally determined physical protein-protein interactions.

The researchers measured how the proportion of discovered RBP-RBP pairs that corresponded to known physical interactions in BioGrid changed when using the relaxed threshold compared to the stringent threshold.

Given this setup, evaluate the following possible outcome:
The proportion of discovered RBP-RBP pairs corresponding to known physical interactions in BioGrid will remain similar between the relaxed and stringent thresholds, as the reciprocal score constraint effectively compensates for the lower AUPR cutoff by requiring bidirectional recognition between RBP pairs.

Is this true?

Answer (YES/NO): YES